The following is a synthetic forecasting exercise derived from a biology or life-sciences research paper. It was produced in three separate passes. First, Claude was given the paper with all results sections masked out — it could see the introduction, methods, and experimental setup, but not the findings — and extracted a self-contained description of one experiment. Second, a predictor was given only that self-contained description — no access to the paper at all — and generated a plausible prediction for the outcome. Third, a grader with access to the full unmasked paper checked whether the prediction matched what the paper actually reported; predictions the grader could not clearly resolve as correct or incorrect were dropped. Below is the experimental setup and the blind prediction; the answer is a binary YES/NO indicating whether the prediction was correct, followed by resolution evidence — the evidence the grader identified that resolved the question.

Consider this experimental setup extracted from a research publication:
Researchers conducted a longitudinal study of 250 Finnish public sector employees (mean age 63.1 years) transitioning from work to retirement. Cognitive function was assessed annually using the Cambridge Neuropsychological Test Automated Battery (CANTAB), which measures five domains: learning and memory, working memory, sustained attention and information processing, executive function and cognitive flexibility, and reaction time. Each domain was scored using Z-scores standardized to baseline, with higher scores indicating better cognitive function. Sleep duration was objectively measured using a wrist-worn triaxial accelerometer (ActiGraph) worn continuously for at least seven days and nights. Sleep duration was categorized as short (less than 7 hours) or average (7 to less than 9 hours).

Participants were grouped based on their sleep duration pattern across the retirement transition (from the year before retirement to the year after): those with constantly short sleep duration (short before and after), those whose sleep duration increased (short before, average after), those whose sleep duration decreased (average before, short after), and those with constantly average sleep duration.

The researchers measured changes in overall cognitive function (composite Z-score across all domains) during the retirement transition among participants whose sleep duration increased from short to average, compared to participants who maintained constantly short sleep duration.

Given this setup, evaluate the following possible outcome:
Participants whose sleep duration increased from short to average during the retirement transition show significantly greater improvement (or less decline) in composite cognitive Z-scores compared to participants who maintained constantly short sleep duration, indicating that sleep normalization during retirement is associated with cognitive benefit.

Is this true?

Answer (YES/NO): NO